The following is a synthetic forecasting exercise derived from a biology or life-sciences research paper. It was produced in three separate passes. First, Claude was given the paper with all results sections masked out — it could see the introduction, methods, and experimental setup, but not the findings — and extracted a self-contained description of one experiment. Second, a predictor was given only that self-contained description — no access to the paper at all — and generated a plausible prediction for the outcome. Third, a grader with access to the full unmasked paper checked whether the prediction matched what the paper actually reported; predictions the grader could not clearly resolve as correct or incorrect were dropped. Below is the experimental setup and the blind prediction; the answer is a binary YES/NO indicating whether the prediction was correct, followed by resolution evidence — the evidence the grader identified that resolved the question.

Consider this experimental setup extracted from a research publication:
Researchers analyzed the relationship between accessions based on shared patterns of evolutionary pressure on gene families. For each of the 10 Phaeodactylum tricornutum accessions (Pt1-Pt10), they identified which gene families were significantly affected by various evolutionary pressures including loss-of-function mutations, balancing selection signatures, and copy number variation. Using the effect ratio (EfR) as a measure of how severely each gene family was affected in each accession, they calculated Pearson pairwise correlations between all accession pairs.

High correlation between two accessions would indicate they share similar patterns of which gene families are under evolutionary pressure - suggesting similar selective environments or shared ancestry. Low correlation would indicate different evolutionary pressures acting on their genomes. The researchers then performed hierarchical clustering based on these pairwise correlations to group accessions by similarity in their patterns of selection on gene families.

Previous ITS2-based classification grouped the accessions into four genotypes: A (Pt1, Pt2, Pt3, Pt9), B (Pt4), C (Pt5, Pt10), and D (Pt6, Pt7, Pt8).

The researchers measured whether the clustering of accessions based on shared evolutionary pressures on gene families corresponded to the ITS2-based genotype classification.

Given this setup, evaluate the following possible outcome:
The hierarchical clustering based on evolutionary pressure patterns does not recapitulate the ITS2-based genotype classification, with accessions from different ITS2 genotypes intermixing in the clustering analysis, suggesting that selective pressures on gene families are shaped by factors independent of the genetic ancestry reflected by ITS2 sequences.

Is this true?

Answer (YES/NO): NO